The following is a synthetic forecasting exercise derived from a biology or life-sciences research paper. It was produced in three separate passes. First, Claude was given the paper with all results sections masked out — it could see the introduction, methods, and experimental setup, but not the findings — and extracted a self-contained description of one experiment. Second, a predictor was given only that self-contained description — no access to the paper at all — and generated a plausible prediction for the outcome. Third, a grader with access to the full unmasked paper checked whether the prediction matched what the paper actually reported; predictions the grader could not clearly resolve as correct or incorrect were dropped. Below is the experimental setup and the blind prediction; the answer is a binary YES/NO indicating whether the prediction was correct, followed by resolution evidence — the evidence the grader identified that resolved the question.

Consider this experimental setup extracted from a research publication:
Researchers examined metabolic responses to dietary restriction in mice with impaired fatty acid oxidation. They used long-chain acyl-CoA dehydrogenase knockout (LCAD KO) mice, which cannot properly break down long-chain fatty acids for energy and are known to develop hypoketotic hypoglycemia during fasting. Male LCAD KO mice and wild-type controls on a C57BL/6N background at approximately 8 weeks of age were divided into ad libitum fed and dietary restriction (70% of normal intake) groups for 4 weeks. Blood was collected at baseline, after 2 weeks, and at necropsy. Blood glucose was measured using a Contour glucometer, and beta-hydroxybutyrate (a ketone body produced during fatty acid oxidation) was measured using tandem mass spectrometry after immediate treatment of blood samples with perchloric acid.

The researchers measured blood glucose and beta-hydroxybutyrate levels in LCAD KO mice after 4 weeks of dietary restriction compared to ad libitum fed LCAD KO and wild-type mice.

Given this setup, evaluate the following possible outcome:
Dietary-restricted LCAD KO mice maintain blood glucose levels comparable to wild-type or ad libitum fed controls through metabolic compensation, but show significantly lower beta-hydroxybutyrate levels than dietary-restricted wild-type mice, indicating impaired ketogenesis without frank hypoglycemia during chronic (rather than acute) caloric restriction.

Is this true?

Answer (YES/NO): NO